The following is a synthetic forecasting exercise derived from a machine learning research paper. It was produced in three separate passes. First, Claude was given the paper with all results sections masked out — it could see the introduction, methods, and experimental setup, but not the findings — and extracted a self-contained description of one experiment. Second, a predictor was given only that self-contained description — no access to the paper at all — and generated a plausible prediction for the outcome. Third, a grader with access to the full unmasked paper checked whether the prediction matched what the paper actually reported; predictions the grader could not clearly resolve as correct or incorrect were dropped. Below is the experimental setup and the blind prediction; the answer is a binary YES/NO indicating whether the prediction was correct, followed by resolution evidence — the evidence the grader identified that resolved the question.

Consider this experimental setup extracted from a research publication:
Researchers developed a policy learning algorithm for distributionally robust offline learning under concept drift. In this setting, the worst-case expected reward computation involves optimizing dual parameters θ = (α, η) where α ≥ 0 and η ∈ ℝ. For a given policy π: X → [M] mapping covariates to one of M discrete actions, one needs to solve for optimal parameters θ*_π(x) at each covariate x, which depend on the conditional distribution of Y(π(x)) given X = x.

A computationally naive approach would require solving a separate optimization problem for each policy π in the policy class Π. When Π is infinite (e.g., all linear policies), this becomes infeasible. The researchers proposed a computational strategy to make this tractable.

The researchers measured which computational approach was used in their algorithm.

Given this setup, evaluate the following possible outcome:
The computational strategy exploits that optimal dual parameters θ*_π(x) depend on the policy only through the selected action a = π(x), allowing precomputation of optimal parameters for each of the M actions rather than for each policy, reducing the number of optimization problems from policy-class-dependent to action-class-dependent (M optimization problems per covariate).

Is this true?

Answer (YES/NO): YES